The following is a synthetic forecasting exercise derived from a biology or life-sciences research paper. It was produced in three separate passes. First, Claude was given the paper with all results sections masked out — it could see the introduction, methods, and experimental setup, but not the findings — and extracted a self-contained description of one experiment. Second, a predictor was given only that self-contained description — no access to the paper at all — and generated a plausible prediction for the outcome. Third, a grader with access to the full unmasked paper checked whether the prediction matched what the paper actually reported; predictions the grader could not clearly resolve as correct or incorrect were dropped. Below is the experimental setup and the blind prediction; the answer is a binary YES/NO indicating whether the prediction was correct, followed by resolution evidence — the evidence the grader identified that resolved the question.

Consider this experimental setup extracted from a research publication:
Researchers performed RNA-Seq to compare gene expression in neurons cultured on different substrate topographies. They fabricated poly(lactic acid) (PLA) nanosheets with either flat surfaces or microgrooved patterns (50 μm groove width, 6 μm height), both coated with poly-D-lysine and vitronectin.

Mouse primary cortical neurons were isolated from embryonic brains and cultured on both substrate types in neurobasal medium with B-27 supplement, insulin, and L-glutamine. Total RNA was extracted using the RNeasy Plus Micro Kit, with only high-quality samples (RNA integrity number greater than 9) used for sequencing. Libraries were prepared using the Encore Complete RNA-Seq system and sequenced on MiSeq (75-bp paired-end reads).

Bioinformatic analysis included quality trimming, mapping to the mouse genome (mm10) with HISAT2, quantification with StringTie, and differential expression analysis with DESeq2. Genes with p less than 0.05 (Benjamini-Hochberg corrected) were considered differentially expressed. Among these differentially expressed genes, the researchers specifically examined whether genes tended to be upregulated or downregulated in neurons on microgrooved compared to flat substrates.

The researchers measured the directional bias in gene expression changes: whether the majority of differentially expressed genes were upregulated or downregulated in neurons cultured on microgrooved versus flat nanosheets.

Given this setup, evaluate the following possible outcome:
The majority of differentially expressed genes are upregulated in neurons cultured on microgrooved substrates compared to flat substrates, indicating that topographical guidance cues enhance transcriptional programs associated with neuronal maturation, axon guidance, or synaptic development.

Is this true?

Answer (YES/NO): NO